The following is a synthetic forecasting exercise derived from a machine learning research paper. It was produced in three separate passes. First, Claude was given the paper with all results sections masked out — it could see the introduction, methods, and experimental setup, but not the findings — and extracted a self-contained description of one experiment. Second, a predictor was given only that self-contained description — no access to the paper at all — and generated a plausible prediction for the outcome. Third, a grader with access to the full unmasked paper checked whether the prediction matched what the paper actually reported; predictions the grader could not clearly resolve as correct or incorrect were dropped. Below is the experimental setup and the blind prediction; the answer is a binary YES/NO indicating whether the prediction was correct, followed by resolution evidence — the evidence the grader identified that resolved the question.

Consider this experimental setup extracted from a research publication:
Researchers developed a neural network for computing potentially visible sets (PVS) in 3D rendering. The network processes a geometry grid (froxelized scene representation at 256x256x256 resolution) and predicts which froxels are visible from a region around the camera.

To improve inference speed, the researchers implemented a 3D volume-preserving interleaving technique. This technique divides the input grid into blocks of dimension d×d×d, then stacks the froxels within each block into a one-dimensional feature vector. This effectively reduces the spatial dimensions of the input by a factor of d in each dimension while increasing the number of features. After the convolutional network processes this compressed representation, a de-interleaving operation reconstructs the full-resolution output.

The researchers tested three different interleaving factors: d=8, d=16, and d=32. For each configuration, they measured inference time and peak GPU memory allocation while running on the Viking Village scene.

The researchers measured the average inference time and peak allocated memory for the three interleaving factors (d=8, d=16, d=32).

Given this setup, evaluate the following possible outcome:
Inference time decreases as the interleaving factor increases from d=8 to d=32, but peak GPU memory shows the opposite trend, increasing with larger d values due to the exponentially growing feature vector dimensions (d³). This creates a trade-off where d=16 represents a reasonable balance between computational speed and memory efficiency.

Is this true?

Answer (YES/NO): NO